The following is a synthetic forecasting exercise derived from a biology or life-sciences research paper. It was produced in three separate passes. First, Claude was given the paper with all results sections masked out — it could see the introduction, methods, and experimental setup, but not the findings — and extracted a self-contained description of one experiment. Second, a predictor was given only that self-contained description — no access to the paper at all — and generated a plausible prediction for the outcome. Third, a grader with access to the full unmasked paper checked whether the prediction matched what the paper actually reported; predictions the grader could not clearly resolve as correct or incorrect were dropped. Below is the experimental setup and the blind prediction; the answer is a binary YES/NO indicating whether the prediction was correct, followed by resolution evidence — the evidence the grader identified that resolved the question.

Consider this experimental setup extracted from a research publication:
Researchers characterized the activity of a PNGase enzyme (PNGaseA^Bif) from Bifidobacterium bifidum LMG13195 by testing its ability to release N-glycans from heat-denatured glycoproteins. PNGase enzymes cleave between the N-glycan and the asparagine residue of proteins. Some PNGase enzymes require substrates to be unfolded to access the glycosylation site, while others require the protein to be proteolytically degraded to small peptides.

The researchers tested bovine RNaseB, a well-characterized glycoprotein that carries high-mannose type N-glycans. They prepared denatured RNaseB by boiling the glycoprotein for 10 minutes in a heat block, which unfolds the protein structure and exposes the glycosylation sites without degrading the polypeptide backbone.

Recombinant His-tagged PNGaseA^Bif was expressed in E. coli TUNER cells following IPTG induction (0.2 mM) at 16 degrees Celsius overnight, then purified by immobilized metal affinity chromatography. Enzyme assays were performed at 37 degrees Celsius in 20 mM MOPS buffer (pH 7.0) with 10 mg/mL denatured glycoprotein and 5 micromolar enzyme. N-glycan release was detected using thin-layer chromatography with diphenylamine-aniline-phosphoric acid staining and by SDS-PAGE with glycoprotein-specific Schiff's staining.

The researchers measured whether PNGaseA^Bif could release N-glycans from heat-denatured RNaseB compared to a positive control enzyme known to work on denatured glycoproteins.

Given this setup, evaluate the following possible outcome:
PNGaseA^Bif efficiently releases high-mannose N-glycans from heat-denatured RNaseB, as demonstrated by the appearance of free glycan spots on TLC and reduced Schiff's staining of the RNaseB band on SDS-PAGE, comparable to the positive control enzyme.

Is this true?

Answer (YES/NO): NO